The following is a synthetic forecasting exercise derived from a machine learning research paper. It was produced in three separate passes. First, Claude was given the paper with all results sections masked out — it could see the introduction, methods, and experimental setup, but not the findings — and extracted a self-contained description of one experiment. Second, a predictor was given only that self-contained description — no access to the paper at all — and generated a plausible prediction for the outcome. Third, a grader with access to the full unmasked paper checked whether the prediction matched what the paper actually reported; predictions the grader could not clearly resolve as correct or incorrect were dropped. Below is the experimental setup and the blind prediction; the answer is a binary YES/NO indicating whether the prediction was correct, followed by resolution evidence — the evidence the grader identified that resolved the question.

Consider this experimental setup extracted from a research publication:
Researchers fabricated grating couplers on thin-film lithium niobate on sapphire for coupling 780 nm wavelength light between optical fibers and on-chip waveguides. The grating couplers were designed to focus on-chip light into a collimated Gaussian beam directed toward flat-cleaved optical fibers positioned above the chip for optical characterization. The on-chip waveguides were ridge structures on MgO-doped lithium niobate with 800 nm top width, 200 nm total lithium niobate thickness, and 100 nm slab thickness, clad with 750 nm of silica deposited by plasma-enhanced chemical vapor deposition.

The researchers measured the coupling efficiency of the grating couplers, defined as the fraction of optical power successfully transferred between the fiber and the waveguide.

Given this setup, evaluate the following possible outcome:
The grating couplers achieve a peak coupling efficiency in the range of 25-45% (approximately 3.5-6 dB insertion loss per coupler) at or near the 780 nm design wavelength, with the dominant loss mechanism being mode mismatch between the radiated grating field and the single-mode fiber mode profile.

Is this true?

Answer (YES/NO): NO